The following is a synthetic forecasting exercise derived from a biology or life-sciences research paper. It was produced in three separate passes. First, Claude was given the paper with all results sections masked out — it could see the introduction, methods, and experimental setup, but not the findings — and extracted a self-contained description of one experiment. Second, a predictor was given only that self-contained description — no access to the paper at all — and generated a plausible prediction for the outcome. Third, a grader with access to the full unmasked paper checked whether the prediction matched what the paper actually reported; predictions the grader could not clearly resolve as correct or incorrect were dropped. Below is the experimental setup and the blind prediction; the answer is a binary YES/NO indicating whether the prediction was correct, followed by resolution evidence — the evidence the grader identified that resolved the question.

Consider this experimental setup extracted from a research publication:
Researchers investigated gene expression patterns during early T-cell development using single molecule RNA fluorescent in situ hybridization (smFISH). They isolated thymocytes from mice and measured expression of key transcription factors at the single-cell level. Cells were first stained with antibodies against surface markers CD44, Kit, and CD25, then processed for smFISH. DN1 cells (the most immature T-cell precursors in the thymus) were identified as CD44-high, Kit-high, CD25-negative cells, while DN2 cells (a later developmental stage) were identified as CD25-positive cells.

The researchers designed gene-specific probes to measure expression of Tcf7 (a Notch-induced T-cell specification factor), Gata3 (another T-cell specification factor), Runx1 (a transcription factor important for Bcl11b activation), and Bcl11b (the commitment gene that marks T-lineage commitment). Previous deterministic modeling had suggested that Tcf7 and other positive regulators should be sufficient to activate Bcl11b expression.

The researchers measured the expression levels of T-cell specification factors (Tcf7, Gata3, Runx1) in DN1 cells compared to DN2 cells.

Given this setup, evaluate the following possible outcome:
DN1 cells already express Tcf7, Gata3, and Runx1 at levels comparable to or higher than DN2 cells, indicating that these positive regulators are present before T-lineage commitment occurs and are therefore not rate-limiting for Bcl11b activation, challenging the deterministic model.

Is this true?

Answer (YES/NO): NO